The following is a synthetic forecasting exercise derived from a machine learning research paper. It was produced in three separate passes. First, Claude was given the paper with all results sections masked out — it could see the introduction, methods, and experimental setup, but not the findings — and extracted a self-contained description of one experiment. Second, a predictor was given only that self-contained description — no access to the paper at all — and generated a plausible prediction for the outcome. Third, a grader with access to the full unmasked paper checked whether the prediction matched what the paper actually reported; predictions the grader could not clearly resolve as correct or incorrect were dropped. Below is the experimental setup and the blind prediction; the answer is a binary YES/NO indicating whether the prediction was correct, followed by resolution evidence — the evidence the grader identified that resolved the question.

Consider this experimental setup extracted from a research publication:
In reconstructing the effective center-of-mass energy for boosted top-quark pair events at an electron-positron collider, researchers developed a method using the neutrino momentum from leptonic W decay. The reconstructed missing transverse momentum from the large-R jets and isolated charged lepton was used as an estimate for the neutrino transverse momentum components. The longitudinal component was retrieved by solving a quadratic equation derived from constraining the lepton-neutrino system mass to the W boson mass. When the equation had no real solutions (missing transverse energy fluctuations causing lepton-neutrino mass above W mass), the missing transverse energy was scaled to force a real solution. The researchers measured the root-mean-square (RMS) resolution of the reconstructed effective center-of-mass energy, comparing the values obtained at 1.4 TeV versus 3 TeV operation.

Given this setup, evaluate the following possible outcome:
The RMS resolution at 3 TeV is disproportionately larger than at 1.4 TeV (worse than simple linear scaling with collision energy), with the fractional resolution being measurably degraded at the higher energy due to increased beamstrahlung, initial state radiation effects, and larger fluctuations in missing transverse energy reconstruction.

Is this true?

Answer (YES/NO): NO